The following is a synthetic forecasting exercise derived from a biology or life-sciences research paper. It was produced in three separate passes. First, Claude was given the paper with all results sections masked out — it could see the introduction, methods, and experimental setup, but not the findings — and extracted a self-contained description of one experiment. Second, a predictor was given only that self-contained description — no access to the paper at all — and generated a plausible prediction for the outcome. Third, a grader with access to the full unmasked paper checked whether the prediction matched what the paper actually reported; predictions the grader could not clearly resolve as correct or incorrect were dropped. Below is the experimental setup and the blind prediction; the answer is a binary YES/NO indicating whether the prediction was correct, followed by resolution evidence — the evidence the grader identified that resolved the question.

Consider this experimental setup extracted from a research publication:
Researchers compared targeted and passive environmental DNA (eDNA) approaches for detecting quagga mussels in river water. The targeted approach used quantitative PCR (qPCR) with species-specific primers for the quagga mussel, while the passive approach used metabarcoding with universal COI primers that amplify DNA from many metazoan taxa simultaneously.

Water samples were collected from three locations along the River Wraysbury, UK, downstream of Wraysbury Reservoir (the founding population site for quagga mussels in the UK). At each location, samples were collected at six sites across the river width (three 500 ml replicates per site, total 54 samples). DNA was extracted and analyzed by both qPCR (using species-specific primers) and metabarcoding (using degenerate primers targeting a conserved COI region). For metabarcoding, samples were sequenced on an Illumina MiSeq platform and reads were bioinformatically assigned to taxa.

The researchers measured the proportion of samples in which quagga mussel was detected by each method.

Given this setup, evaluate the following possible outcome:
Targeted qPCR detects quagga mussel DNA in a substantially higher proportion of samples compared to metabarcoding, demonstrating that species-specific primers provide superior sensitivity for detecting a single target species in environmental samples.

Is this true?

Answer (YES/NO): YES